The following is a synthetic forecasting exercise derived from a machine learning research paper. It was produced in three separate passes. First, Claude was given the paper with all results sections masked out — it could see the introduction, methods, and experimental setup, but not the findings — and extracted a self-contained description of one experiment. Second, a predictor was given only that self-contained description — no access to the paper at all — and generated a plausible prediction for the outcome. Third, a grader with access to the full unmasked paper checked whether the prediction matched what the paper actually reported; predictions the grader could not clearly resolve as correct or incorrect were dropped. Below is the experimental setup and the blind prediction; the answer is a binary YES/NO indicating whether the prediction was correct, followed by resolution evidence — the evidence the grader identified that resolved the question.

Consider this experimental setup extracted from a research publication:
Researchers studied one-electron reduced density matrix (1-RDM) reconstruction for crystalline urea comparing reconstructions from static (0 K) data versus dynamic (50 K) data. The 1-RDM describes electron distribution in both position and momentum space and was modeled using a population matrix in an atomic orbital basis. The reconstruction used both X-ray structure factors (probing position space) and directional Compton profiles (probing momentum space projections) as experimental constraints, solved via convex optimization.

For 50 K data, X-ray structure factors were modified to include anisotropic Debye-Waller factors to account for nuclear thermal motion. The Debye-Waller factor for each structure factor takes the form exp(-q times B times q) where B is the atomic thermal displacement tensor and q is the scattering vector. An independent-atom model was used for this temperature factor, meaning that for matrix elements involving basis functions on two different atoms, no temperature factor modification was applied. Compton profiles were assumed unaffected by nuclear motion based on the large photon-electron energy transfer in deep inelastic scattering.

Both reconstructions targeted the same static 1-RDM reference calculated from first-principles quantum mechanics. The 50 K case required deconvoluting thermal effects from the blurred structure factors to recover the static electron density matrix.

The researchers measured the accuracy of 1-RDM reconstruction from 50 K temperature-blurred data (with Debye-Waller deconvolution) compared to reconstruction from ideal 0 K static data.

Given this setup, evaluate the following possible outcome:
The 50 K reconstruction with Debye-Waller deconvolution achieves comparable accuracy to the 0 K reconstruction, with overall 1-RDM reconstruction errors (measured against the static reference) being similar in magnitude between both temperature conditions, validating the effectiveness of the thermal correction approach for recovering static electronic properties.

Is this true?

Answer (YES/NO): NO